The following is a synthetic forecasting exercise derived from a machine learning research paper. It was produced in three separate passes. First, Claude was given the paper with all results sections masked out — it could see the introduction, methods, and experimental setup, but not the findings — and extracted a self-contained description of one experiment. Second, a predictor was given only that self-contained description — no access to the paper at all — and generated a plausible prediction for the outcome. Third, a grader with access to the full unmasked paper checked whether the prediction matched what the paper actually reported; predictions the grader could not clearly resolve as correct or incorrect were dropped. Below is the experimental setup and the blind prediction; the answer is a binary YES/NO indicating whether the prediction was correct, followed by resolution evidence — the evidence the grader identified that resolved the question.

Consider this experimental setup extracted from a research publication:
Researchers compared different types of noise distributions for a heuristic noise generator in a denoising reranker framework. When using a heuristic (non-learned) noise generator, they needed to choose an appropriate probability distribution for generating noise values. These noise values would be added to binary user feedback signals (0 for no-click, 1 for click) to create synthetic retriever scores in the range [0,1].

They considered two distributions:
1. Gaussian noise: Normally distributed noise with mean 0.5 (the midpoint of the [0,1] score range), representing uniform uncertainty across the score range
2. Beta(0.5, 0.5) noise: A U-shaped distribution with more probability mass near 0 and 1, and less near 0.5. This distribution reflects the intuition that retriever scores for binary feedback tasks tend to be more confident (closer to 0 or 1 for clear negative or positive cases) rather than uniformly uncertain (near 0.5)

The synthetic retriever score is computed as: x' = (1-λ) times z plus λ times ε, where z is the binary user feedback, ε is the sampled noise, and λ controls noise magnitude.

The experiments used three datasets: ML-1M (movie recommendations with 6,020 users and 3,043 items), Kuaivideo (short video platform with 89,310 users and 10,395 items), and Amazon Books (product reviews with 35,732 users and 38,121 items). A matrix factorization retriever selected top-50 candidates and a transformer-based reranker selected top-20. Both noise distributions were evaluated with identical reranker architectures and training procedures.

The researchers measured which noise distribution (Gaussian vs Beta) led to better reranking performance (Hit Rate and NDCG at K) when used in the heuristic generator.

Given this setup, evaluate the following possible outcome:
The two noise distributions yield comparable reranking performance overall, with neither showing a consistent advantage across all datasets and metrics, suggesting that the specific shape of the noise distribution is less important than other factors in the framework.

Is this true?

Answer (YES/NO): NO